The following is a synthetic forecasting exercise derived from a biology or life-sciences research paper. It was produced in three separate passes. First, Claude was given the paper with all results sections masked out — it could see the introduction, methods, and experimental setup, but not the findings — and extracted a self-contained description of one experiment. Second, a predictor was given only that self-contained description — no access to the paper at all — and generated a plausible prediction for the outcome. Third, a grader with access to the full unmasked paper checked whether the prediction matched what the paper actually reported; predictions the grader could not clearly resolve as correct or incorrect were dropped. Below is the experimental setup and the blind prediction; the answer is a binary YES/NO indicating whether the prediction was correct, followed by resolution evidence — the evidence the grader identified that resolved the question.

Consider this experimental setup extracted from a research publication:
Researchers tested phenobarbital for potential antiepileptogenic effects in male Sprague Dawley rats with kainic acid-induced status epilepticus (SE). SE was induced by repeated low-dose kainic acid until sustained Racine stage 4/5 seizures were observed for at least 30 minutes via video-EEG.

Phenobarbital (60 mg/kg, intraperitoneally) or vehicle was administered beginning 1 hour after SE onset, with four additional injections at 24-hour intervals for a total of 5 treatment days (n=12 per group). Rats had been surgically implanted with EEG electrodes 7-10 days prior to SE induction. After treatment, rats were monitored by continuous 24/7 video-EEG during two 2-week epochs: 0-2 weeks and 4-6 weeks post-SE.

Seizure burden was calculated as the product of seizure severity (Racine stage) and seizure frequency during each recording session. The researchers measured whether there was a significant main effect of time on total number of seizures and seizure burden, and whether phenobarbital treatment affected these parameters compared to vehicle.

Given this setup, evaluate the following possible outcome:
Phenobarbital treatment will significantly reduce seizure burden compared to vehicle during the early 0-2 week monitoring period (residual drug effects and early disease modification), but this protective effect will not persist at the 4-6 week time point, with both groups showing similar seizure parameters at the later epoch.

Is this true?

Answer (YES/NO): NO